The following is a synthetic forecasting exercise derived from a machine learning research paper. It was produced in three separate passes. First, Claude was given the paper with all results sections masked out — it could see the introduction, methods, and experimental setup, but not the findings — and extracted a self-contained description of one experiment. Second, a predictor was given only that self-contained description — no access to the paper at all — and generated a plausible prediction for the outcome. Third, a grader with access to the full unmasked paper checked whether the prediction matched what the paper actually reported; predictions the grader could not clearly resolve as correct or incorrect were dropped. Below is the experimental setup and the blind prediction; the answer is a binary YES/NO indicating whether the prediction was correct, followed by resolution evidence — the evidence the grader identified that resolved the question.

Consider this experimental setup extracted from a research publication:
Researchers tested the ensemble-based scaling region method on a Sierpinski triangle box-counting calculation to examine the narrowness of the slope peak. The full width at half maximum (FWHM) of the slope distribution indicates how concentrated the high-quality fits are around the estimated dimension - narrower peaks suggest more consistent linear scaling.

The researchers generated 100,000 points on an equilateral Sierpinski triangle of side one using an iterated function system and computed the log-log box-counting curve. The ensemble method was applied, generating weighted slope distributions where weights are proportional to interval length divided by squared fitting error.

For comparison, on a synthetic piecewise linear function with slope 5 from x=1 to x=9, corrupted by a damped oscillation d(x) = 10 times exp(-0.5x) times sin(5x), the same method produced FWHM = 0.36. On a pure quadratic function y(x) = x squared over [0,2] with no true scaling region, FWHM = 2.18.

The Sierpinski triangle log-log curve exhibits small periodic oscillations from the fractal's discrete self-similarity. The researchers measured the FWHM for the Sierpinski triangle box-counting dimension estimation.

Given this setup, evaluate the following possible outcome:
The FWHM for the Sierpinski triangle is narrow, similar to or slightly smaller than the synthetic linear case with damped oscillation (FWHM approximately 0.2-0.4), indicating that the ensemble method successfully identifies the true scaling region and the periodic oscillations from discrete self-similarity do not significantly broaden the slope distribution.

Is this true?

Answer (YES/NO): NO